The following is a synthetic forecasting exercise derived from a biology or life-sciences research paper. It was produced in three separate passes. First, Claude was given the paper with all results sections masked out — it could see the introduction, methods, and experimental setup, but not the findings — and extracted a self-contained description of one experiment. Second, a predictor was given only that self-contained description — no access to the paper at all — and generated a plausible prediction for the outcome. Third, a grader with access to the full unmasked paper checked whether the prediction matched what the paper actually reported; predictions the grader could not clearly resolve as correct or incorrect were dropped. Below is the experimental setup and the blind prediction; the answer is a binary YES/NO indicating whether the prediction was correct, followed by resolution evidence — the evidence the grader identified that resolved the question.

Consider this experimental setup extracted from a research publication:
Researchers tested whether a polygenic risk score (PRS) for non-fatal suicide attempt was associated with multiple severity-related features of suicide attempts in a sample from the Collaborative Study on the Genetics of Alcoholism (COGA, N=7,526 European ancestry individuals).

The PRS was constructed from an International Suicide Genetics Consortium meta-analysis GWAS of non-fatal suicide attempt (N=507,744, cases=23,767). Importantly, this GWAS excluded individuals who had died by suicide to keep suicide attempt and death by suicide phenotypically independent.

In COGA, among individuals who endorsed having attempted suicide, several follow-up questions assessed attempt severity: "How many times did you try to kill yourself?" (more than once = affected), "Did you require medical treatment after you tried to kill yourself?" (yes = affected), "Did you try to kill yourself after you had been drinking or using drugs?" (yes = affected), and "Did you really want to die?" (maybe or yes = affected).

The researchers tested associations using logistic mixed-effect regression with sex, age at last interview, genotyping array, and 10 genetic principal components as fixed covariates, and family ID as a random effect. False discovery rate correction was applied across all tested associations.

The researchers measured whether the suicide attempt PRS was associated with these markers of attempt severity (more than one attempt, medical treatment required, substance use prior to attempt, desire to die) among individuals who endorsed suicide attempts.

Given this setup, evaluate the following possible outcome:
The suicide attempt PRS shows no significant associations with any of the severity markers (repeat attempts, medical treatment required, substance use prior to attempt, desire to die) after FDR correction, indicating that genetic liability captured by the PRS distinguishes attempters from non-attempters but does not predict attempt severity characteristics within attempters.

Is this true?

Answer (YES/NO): NO